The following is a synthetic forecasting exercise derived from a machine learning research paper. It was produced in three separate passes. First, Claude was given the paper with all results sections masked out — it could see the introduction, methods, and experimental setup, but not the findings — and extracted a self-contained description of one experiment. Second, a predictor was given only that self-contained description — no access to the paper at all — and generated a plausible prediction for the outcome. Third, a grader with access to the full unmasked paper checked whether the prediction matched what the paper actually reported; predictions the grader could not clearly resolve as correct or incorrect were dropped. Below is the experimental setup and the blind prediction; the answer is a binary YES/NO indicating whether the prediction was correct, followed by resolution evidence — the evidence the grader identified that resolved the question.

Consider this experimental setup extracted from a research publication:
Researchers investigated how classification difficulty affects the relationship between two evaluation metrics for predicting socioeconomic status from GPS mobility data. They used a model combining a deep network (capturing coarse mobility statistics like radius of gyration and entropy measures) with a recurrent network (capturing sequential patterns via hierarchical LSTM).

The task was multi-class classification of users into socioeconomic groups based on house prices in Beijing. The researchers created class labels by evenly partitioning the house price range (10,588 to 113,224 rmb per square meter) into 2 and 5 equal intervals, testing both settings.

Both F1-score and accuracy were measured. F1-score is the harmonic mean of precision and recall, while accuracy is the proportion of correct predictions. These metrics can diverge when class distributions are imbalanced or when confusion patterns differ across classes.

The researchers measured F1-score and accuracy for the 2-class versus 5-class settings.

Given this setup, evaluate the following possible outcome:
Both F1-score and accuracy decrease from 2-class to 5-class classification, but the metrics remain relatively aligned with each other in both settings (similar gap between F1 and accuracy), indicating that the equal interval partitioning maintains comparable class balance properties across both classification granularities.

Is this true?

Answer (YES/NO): YES